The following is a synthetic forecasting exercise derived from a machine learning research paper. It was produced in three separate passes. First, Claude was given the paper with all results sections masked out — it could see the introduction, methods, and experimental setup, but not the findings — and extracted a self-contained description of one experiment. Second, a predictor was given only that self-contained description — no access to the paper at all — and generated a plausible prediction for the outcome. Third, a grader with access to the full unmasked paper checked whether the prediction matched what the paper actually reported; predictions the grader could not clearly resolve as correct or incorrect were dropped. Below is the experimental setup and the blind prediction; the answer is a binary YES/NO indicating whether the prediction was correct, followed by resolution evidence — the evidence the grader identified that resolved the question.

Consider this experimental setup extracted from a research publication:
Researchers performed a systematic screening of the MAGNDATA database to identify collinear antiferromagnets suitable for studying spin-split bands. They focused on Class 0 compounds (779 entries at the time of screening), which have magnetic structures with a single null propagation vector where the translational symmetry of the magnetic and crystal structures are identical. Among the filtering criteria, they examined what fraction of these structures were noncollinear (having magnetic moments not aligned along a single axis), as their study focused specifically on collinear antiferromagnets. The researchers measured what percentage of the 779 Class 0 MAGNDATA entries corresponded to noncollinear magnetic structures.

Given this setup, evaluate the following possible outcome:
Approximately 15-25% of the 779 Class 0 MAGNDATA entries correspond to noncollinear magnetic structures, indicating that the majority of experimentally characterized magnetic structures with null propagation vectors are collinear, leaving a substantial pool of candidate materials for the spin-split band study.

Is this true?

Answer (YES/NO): NO